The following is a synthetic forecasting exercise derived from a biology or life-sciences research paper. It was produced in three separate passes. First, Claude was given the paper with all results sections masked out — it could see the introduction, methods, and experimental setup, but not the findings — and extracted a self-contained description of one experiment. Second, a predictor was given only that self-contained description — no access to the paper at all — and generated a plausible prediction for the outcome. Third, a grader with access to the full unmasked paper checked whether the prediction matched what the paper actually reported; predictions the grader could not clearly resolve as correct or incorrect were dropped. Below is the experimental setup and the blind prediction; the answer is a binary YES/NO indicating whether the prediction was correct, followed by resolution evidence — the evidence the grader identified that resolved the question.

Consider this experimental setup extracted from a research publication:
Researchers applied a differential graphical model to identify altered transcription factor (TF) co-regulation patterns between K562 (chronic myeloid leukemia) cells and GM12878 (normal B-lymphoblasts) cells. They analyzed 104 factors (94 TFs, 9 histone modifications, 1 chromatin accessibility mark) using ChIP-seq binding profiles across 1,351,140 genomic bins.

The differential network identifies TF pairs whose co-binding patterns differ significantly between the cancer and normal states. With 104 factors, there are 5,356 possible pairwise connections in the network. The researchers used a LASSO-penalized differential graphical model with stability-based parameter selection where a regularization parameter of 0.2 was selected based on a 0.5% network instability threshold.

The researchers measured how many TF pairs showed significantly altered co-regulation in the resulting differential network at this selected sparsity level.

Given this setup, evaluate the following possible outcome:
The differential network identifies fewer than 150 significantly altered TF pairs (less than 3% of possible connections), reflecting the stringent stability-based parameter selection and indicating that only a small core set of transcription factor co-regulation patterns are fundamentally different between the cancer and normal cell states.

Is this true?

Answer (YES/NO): NO